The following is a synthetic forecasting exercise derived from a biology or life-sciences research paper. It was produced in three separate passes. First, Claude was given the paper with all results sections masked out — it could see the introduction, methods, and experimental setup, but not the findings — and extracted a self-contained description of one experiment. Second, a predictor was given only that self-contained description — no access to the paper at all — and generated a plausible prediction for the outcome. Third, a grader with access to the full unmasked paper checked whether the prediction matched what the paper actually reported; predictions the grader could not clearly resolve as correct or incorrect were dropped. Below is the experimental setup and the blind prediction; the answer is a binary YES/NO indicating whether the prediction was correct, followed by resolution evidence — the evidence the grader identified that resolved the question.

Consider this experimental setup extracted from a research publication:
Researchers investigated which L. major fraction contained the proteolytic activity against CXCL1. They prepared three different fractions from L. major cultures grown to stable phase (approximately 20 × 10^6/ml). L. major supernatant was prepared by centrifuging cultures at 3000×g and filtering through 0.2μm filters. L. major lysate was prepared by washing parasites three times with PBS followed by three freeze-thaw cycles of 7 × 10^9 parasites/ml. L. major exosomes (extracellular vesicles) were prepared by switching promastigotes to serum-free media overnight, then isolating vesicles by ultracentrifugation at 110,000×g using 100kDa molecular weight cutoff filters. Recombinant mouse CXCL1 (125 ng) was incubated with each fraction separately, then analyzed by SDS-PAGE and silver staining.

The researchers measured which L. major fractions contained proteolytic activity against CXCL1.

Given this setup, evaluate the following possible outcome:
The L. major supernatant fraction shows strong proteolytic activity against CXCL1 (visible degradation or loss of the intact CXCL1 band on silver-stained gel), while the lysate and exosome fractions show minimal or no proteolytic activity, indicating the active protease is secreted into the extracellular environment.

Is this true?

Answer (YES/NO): NO